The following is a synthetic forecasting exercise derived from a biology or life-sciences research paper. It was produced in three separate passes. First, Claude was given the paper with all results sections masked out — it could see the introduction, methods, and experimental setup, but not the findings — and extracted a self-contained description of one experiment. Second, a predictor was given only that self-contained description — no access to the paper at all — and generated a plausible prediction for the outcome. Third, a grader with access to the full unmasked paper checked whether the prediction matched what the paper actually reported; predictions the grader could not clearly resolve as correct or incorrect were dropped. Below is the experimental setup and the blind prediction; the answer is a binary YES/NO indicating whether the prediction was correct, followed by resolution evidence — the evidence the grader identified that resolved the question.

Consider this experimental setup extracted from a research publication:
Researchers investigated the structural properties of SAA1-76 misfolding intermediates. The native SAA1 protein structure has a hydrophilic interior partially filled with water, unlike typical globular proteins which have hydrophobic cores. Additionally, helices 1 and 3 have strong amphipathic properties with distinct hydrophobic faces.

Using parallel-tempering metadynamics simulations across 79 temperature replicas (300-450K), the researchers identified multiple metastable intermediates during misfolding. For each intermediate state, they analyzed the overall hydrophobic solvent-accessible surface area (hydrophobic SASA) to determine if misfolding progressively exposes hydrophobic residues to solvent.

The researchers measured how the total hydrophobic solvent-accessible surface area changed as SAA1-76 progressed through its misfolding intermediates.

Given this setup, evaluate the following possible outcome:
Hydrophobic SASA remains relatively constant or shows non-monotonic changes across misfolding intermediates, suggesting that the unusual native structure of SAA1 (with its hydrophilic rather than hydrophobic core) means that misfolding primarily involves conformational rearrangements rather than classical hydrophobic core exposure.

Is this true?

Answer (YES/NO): YES